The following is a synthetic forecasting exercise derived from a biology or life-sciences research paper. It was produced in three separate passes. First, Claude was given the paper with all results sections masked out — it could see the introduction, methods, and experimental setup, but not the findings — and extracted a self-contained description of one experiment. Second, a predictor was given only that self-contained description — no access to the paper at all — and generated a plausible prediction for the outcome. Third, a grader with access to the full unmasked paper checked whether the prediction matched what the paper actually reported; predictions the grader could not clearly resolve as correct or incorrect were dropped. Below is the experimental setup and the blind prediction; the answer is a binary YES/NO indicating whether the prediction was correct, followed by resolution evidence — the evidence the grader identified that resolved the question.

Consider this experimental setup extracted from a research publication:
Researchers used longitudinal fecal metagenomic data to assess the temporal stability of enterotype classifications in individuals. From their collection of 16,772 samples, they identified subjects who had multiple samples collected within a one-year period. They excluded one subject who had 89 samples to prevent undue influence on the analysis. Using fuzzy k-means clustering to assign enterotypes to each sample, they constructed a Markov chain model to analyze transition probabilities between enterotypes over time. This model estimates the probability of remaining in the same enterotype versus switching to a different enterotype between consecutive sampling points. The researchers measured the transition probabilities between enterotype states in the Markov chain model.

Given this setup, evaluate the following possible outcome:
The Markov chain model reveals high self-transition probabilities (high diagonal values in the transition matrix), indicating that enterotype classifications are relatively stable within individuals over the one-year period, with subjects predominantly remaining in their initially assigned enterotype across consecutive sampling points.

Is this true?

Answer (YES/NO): YES